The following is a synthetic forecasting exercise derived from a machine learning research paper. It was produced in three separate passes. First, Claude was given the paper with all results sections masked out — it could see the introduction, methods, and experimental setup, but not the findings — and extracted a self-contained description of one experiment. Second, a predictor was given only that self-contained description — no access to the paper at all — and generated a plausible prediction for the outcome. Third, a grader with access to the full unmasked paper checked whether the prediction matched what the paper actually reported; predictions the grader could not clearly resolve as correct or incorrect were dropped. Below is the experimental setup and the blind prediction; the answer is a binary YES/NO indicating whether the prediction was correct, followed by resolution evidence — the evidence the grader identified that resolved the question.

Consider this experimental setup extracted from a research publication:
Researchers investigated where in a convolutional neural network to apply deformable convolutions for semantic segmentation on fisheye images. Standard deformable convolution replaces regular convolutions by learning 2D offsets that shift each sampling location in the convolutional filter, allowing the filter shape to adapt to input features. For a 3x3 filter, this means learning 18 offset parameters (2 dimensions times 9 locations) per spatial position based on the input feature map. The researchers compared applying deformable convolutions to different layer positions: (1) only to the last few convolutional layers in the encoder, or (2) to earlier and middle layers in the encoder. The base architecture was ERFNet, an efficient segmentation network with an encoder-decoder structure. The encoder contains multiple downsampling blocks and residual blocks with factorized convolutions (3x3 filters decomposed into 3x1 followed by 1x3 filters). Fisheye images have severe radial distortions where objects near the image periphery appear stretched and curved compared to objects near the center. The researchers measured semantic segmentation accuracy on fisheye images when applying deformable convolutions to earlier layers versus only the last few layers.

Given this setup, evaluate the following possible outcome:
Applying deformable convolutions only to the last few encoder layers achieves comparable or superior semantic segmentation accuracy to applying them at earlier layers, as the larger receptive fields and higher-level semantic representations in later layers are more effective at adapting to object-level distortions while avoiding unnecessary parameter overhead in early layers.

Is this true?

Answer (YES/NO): YES